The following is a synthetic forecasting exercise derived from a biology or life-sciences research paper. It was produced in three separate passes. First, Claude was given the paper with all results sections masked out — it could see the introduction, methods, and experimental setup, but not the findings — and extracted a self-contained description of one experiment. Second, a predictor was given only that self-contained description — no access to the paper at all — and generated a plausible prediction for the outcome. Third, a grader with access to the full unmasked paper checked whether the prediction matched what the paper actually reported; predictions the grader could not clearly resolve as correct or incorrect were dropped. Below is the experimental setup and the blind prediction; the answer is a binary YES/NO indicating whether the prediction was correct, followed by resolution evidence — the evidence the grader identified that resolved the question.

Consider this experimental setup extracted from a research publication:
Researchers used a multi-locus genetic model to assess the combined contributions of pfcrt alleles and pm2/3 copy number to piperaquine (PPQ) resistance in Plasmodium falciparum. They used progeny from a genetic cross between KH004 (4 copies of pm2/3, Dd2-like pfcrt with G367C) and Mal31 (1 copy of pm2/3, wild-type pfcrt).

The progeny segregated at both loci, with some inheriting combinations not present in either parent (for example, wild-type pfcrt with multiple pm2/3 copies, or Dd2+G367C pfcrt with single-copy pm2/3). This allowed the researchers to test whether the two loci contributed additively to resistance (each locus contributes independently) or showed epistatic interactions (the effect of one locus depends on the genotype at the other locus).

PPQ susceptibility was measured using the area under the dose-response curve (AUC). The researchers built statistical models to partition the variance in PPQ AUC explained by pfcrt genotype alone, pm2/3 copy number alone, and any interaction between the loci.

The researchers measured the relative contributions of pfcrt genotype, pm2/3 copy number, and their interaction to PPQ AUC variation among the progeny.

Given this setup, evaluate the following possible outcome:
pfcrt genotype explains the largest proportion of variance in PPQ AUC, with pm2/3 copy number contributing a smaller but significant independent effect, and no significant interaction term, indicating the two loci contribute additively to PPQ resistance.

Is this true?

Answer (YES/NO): NO